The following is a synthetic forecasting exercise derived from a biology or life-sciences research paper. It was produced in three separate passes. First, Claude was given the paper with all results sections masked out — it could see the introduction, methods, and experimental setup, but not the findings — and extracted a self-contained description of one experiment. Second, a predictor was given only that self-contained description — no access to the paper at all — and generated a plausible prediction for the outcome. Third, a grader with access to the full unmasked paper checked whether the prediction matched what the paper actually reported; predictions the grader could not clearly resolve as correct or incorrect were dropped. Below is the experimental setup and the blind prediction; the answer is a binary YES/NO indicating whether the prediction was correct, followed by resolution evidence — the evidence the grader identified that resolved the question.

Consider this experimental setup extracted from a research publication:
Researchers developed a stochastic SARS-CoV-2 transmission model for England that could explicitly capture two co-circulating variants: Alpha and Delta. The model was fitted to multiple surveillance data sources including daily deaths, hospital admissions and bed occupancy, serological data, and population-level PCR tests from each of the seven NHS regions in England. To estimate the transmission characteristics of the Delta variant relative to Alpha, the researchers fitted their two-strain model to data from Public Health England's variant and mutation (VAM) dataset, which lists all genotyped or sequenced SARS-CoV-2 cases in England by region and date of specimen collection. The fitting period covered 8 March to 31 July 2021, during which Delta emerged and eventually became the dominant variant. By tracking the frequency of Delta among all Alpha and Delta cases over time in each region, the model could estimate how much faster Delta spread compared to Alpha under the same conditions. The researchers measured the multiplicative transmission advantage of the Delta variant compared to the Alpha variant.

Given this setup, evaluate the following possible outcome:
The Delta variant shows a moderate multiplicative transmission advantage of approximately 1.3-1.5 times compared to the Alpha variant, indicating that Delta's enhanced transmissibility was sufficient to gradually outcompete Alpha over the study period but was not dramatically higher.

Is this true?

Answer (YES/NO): NO